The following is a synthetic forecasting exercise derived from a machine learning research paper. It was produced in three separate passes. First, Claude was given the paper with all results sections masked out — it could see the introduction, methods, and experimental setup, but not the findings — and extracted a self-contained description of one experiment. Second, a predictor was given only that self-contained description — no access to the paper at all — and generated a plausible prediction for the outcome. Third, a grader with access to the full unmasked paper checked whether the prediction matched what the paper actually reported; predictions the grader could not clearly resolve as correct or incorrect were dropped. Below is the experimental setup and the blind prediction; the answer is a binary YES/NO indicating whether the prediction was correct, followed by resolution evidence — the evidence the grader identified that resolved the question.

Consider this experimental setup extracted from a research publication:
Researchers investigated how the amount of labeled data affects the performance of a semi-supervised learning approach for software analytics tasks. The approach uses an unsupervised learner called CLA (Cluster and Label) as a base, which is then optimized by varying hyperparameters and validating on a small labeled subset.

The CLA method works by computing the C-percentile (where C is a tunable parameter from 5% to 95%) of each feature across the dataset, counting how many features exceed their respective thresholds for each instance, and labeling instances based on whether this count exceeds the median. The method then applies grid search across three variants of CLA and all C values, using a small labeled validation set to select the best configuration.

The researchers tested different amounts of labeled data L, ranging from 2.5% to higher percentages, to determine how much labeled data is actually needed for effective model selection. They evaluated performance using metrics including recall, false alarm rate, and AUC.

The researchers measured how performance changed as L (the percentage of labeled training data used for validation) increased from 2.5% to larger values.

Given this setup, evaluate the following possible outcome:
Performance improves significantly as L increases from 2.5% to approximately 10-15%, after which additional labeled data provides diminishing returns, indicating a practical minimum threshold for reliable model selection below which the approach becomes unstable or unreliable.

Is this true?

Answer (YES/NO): NO